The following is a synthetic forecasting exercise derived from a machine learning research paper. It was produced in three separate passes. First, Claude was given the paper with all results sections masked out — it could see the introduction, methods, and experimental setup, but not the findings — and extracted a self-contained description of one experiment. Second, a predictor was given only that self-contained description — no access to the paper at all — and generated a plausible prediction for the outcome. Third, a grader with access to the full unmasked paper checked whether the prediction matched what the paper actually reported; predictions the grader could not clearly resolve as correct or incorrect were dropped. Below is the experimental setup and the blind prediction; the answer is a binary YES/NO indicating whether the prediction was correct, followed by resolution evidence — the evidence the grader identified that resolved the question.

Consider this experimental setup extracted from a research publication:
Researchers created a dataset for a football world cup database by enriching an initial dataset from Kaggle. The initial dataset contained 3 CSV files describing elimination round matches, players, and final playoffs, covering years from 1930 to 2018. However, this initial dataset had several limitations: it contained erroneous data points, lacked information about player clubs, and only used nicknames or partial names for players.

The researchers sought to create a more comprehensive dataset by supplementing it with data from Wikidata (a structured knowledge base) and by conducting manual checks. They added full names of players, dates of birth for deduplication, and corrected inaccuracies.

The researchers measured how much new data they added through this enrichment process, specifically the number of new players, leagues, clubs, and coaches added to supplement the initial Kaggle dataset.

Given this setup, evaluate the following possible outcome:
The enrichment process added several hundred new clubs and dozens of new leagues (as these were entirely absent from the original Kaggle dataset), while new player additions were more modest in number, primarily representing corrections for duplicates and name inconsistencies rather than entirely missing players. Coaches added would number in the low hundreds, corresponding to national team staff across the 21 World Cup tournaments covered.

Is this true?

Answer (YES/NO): NO